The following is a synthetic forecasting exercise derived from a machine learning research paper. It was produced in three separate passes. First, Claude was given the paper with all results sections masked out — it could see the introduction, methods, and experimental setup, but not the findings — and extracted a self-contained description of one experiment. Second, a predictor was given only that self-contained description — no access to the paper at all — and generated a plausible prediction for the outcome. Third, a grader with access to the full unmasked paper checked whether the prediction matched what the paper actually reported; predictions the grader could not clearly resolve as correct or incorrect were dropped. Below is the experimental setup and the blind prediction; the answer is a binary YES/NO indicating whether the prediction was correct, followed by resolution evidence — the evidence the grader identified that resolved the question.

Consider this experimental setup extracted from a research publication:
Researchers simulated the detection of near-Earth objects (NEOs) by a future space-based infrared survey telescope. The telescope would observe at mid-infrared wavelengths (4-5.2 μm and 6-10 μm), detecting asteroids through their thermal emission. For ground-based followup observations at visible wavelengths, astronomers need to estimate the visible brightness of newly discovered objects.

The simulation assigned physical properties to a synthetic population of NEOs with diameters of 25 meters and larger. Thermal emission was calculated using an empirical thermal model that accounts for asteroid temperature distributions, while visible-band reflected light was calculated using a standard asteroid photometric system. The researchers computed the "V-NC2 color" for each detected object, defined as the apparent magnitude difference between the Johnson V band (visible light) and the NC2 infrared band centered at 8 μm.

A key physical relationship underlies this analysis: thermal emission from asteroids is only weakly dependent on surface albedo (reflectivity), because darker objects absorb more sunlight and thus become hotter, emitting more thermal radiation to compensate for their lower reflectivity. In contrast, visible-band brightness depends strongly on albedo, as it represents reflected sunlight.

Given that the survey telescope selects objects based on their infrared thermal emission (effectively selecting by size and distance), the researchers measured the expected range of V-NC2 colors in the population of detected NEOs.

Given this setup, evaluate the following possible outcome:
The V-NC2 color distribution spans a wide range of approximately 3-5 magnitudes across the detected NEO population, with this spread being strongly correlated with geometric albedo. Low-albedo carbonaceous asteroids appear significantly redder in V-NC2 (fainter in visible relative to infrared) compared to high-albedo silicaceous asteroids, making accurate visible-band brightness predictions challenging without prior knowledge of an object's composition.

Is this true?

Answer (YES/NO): NO